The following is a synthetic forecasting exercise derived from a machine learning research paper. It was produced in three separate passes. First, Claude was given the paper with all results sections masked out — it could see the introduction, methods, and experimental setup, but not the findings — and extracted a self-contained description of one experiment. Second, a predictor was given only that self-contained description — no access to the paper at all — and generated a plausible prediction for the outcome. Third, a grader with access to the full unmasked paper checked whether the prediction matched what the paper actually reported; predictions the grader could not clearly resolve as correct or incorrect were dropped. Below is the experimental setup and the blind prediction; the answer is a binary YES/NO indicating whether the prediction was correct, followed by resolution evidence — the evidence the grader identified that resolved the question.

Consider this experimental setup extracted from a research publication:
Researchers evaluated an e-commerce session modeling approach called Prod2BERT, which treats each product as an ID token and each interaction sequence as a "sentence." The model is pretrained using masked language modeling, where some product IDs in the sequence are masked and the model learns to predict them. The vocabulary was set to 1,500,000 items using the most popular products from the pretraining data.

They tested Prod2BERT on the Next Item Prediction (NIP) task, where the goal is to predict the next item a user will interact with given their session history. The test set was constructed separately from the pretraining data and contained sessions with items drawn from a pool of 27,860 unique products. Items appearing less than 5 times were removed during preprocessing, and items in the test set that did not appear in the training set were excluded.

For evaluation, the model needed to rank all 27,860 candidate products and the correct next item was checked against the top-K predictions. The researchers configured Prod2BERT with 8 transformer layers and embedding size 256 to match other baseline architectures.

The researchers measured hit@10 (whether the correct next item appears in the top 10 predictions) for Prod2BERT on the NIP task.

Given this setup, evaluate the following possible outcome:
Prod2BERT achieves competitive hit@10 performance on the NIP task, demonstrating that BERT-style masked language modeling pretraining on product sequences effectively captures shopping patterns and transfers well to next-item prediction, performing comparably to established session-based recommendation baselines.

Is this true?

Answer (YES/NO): NO